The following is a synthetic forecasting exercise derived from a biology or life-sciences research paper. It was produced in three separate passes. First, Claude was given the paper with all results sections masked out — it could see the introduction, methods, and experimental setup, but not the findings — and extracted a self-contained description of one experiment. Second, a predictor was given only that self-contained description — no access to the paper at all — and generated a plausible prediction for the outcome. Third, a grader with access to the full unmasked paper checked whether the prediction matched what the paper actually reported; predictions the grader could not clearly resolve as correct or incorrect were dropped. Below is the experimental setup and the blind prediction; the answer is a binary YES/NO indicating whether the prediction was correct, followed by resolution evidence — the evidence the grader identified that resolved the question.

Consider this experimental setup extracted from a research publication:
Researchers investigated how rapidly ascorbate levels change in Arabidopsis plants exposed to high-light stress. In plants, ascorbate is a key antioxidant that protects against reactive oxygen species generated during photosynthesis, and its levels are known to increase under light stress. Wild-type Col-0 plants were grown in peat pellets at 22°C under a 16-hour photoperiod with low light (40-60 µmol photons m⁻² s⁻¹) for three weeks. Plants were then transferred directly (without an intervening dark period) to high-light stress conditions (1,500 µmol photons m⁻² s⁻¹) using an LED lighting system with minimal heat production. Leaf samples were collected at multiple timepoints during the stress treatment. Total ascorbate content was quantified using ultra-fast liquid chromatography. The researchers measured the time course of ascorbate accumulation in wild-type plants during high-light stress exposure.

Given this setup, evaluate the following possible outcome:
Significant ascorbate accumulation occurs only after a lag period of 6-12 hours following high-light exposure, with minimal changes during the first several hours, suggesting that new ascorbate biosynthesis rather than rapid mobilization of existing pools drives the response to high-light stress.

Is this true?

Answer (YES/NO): NO